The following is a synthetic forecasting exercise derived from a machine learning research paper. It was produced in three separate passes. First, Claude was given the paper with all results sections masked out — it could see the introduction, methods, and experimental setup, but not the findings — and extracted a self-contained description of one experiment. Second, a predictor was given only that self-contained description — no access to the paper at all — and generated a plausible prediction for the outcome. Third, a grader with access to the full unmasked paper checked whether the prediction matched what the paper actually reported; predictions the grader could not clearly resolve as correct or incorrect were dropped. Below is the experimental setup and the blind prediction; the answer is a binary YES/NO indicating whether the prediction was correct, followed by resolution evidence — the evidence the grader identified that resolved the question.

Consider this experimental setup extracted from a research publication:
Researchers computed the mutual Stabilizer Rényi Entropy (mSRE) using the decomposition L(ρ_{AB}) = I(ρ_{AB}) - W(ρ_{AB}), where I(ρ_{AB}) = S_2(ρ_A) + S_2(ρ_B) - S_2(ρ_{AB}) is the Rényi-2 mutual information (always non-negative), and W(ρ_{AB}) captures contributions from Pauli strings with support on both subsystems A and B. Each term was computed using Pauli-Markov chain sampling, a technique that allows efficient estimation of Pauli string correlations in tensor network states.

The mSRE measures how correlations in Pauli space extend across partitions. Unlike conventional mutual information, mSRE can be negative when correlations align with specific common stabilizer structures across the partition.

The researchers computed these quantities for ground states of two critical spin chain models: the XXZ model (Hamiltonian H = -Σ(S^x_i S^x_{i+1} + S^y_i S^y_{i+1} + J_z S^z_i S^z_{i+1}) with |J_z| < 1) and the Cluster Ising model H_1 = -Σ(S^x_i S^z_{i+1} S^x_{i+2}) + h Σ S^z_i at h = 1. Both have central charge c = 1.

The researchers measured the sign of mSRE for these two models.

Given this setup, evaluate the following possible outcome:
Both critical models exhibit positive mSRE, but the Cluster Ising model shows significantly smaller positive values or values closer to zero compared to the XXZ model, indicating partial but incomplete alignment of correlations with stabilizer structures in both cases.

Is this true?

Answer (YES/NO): NO